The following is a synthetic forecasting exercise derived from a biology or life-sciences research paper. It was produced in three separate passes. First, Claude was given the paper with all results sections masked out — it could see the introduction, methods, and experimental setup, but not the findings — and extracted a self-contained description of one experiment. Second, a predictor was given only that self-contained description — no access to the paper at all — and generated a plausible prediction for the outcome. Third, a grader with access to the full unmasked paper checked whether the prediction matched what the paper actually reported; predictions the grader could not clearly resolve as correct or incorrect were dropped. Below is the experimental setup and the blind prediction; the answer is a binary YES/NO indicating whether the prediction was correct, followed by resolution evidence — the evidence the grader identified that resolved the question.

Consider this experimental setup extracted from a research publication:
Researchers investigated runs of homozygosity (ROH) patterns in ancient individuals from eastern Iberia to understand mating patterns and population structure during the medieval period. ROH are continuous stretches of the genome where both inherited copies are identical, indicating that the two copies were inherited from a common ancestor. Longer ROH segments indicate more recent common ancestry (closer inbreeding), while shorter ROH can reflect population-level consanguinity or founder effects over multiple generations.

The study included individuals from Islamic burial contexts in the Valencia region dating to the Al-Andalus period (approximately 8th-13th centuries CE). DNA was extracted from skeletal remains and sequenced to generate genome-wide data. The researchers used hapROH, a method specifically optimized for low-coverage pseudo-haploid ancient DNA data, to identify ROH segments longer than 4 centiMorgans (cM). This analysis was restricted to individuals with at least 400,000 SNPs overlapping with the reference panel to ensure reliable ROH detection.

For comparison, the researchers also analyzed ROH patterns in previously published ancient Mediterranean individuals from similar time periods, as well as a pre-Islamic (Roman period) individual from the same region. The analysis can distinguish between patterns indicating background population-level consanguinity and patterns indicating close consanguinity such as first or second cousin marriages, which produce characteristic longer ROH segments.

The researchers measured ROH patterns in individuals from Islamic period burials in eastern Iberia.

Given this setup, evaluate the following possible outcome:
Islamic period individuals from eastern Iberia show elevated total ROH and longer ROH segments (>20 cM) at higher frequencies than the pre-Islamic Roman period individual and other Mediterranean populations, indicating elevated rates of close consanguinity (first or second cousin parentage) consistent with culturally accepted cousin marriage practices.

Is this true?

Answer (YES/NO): NO